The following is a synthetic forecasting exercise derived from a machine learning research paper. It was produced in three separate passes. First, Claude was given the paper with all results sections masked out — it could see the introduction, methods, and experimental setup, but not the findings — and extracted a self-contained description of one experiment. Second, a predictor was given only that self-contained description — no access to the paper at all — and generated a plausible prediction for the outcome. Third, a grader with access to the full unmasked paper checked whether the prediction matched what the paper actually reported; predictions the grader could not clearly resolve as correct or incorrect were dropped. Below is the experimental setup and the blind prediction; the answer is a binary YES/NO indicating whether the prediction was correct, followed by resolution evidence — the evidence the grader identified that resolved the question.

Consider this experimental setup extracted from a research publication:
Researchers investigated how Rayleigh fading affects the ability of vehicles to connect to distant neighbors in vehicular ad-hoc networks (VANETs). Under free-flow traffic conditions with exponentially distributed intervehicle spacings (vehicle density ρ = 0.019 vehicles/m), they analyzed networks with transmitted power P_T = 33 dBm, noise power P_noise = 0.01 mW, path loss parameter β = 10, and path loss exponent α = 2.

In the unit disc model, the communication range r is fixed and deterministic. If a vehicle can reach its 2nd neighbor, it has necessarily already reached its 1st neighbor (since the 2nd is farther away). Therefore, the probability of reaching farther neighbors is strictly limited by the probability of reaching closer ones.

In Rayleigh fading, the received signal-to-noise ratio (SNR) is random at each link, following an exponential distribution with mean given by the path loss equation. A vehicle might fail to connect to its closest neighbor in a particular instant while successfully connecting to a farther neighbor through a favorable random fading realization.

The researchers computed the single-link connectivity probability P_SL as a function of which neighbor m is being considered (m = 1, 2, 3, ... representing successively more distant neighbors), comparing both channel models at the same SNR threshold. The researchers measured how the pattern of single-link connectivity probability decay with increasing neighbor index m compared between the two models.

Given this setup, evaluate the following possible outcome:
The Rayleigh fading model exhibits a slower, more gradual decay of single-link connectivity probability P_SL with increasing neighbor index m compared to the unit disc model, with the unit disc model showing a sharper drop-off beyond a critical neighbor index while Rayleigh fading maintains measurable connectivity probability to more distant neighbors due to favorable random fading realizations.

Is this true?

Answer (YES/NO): NO